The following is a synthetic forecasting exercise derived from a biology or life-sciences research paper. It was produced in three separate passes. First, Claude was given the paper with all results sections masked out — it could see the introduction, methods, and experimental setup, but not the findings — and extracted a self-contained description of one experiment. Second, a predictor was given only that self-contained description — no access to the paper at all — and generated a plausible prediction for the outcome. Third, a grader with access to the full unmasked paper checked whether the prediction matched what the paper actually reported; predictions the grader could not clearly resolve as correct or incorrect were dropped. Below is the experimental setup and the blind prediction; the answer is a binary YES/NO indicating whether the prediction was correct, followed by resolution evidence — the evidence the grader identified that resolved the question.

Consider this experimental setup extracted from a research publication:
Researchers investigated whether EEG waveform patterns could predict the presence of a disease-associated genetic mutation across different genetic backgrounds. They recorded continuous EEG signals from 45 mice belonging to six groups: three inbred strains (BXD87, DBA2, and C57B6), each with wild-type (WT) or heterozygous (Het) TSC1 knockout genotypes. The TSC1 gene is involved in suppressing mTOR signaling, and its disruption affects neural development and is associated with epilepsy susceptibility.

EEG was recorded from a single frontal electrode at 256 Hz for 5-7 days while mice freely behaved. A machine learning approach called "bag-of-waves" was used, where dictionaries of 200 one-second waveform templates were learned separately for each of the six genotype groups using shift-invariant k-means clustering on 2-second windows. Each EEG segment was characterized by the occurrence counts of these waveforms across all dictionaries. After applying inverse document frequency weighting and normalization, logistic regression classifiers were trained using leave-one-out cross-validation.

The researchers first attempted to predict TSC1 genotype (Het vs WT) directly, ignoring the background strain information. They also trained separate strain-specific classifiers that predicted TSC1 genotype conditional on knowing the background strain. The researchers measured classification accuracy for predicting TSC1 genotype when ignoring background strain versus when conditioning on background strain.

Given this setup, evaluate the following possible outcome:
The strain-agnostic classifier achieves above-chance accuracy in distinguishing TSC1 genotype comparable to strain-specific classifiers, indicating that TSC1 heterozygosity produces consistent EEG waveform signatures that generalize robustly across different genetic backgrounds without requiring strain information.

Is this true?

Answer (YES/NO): NO